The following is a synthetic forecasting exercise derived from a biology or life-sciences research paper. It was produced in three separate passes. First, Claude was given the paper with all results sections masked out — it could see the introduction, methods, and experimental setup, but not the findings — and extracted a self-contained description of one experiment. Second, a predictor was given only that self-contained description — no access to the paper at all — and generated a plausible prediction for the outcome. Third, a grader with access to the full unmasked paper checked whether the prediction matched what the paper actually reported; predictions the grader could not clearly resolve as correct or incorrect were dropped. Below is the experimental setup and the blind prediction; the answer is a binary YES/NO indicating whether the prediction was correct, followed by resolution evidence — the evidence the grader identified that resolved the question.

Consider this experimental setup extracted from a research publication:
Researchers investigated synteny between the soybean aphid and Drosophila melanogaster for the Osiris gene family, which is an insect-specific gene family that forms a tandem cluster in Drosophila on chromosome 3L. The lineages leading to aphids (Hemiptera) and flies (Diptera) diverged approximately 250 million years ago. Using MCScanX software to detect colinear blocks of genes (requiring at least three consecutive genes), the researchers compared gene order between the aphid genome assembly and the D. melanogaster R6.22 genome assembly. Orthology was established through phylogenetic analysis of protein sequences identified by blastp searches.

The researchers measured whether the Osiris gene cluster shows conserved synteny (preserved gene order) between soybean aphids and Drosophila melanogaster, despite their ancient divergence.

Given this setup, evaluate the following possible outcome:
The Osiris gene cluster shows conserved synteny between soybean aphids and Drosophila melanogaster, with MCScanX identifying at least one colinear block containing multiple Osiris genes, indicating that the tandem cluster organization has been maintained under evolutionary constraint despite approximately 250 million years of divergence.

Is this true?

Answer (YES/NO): YES